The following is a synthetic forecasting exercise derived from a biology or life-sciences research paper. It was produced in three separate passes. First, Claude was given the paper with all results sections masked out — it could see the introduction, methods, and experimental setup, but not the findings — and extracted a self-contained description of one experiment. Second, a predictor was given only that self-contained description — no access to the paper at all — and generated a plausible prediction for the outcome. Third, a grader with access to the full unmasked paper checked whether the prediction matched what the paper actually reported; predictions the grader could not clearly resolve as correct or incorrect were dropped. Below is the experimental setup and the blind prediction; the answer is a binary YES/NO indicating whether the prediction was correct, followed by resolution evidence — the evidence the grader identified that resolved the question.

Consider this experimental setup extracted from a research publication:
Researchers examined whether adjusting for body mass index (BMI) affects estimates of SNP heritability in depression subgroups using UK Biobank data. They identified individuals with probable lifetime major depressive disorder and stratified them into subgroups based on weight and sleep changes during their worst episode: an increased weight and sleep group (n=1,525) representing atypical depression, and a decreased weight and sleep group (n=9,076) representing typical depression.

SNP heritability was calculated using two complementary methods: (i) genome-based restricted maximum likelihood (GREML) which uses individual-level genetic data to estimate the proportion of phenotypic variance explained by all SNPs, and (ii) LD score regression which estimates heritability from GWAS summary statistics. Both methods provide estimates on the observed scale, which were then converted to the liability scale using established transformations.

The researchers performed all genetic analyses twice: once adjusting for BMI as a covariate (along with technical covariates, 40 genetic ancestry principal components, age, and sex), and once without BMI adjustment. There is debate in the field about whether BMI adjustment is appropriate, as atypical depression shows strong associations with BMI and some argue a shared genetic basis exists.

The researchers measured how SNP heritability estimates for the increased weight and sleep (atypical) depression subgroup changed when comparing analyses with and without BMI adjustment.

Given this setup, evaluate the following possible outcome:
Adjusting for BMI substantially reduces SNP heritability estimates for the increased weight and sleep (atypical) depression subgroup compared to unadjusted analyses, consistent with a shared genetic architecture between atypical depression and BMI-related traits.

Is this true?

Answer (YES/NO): NO